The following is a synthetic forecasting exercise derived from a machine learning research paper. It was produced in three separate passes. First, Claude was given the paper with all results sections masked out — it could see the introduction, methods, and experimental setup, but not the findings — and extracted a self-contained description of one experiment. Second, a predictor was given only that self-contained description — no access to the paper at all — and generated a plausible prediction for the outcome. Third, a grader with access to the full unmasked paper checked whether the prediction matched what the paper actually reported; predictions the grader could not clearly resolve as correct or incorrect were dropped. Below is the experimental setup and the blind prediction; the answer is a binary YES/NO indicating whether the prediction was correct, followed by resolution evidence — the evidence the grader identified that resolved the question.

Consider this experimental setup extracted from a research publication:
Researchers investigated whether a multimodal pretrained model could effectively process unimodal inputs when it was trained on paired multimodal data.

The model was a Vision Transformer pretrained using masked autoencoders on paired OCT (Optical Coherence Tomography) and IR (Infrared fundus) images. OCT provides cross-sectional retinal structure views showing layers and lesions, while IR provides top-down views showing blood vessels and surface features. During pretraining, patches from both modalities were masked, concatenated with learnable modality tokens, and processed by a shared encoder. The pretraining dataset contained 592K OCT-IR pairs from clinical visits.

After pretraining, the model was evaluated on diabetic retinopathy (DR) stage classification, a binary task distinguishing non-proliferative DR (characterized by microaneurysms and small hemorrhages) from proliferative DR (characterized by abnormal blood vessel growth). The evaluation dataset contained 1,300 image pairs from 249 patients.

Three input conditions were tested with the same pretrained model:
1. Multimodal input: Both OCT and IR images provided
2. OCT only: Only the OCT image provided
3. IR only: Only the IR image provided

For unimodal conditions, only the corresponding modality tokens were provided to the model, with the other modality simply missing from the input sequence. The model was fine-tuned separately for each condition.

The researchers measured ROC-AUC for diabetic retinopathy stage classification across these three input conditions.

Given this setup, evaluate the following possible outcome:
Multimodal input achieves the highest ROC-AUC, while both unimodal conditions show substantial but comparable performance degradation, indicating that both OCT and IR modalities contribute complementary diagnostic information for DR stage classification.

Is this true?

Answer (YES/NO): NO